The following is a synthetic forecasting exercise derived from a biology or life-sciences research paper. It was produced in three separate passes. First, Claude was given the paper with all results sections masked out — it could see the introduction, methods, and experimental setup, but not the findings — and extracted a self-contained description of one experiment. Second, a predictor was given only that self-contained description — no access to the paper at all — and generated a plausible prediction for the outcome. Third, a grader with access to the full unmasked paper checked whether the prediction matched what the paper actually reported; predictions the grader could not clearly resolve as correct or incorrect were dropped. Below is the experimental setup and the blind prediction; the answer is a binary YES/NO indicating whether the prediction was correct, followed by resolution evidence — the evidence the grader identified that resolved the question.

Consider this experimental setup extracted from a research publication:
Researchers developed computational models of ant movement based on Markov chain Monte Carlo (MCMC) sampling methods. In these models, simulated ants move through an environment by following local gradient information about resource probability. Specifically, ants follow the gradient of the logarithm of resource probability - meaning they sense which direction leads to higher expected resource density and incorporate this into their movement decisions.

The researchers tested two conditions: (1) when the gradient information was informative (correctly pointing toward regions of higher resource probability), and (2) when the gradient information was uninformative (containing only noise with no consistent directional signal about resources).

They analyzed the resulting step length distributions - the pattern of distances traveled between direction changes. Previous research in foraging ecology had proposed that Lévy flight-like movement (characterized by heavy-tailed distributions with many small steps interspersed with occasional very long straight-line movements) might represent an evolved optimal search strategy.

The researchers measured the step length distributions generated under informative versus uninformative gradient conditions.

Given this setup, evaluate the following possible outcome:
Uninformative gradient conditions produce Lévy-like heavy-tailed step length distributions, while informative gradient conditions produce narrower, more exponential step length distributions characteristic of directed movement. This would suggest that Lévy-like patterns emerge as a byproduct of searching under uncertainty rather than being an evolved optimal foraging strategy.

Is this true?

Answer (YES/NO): YES